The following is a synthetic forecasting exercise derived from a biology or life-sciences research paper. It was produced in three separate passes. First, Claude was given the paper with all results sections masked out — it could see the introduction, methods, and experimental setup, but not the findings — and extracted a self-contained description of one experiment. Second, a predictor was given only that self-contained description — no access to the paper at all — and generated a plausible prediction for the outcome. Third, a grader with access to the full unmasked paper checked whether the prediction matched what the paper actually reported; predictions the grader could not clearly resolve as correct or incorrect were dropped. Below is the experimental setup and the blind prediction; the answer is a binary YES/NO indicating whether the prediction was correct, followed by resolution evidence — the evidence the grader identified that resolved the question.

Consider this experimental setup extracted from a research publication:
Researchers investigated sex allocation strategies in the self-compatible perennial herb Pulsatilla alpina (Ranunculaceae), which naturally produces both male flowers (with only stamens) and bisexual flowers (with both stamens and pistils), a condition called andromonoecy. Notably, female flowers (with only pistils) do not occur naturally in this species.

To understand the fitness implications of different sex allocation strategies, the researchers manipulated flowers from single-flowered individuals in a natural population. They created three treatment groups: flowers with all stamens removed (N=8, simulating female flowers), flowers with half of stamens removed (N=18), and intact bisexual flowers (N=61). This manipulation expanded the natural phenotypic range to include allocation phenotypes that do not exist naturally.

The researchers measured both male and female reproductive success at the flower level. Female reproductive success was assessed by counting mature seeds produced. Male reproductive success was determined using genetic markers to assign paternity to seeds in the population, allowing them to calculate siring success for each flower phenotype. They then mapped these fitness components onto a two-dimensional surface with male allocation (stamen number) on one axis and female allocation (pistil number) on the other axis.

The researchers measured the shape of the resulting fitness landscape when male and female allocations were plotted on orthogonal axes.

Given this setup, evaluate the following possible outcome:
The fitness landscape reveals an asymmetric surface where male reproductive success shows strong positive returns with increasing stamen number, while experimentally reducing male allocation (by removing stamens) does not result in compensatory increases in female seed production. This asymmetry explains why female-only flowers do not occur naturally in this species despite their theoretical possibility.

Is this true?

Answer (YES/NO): NO